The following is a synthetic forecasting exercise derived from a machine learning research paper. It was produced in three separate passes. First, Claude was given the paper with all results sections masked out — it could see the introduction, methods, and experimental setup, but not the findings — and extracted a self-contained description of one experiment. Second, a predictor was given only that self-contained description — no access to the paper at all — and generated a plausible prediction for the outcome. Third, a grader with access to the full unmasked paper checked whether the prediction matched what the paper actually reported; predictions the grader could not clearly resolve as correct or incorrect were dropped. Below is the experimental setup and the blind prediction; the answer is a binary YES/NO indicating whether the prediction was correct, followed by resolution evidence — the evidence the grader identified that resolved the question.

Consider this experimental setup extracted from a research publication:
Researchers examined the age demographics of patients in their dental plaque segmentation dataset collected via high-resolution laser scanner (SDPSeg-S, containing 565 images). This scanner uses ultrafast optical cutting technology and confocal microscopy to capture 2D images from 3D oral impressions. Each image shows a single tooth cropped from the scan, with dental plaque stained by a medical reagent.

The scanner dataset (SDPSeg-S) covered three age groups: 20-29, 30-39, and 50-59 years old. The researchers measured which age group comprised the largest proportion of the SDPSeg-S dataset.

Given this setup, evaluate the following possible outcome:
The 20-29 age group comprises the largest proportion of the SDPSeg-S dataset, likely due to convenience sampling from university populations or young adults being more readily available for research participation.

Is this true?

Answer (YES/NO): NO